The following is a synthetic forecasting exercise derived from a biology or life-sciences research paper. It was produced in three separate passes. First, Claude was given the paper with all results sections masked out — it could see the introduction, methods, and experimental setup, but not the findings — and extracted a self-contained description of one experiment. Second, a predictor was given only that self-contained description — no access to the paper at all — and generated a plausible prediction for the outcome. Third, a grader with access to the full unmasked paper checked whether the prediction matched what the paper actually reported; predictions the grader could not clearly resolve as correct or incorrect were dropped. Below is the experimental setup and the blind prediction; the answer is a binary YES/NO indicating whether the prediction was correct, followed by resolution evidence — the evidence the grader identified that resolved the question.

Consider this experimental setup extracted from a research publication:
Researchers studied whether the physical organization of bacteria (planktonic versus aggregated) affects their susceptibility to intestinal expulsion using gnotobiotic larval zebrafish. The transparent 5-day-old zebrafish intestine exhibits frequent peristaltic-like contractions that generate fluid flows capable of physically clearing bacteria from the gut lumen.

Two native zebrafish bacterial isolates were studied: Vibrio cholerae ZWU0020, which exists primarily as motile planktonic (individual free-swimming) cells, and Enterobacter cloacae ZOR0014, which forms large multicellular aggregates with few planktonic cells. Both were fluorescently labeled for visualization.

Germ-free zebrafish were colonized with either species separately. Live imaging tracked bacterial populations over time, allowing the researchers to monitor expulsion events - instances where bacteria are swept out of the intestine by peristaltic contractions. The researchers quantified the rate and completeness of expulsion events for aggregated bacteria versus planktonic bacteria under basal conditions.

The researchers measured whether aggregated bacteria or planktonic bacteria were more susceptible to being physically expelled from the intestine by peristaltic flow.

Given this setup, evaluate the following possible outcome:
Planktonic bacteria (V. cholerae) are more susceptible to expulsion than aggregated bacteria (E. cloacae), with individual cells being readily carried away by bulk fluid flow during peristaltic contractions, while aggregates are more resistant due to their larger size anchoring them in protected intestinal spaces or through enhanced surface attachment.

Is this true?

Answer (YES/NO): NO